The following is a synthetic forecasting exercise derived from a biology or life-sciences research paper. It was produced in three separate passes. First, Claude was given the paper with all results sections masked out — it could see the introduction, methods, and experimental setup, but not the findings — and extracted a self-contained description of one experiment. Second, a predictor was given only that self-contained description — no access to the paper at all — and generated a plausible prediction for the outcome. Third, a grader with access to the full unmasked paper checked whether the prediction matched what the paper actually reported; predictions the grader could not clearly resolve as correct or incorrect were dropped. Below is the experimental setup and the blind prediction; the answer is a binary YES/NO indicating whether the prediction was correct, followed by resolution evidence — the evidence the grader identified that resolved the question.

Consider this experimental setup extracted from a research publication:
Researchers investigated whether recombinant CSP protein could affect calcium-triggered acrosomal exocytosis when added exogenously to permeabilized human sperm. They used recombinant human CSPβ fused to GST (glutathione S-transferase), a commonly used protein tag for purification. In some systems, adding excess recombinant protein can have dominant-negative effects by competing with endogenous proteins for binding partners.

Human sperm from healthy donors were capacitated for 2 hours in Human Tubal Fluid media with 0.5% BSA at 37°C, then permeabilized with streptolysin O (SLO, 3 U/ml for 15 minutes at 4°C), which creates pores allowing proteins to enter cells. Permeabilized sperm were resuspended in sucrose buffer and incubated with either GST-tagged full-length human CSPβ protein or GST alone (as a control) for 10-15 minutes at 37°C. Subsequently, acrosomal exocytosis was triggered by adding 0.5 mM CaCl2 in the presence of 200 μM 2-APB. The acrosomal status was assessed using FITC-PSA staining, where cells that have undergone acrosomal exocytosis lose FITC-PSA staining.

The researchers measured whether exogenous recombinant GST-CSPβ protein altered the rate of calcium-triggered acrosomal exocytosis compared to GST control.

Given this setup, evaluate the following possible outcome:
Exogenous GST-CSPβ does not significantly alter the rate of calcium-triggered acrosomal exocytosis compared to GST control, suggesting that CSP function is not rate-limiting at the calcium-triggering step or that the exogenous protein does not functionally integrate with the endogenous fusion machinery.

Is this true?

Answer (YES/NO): NO